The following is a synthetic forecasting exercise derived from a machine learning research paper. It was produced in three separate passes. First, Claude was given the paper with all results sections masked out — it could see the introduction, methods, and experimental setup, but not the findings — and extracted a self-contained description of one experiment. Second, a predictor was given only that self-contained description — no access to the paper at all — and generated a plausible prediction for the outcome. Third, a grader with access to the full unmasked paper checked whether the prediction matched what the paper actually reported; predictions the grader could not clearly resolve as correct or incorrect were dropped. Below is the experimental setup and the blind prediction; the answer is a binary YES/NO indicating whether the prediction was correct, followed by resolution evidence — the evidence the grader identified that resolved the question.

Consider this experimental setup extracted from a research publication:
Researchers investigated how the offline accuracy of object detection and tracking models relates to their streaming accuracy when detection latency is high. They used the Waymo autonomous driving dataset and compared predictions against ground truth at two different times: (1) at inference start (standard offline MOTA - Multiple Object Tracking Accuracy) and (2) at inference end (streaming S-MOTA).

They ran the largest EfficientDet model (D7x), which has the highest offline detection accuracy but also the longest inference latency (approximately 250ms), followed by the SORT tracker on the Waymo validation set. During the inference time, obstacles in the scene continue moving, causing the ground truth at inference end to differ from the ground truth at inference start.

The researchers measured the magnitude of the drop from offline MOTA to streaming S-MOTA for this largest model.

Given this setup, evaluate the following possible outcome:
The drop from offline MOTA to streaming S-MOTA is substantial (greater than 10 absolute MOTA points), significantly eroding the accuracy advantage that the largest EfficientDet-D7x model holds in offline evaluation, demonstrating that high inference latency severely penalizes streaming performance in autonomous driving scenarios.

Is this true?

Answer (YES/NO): YES